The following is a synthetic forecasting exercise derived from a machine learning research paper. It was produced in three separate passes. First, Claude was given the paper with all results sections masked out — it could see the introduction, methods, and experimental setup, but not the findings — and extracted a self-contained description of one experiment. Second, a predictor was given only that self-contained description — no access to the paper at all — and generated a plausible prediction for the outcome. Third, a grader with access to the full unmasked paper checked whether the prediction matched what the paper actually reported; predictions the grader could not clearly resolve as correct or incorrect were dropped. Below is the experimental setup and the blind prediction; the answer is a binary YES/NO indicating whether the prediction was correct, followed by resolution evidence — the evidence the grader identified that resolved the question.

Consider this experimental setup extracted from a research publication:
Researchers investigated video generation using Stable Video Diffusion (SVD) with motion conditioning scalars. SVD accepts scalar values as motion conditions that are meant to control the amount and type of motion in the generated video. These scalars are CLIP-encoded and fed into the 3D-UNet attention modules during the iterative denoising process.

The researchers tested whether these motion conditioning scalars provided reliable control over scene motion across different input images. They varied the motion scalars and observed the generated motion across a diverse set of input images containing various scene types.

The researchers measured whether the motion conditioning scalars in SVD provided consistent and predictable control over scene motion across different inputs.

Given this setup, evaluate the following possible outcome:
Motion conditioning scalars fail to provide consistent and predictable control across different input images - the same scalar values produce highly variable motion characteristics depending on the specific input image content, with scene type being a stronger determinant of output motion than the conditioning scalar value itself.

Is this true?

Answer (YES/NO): YES